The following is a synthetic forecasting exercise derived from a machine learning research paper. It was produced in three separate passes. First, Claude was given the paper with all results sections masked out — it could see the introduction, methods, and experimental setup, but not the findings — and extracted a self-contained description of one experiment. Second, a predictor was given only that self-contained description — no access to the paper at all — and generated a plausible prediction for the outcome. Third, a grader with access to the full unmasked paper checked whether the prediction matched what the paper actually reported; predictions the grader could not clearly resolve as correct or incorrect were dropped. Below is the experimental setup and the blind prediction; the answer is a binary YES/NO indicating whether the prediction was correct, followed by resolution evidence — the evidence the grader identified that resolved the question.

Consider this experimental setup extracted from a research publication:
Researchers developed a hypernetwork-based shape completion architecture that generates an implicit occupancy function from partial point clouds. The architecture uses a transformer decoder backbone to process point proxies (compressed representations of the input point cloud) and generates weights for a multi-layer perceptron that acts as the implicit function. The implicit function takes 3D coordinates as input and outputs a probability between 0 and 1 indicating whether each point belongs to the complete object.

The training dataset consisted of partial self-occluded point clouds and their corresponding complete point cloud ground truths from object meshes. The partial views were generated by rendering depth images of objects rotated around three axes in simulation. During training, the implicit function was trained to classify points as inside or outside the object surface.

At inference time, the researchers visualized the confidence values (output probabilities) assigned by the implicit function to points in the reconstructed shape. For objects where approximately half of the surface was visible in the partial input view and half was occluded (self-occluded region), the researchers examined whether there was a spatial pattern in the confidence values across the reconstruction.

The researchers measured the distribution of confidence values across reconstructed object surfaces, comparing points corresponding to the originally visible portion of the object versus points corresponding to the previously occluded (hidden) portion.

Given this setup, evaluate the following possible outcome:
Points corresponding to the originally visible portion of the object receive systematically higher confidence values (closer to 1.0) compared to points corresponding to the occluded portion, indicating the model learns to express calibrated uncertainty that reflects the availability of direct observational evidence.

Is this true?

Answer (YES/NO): YES